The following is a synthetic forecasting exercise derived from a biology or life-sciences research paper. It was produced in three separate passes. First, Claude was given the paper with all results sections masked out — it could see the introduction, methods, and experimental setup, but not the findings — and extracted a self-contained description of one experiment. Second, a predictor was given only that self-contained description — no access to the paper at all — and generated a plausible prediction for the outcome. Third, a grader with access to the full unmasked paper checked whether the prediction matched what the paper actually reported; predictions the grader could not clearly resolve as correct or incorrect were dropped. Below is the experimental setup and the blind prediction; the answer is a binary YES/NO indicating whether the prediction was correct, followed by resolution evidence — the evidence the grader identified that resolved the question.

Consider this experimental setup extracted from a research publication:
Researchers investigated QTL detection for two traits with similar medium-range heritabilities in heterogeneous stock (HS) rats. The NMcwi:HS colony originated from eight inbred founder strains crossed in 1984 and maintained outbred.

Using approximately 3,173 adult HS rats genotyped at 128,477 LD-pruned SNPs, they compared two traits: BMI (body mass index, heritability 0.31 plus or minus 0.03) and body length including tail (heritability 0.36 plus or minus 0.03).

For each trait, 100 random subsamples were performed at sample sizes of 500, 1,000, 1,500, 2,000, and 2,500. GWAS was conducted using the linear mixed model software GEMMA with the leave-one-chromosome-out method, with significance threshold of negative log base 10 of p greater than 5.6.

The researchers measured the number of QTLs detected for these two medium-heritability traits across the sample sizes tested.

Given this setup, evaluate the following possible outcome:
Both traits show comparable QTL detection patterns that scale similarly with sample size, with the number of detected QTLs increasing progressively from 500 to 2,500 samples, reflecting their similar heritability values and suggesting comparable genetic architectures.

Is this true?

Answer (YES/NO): NO